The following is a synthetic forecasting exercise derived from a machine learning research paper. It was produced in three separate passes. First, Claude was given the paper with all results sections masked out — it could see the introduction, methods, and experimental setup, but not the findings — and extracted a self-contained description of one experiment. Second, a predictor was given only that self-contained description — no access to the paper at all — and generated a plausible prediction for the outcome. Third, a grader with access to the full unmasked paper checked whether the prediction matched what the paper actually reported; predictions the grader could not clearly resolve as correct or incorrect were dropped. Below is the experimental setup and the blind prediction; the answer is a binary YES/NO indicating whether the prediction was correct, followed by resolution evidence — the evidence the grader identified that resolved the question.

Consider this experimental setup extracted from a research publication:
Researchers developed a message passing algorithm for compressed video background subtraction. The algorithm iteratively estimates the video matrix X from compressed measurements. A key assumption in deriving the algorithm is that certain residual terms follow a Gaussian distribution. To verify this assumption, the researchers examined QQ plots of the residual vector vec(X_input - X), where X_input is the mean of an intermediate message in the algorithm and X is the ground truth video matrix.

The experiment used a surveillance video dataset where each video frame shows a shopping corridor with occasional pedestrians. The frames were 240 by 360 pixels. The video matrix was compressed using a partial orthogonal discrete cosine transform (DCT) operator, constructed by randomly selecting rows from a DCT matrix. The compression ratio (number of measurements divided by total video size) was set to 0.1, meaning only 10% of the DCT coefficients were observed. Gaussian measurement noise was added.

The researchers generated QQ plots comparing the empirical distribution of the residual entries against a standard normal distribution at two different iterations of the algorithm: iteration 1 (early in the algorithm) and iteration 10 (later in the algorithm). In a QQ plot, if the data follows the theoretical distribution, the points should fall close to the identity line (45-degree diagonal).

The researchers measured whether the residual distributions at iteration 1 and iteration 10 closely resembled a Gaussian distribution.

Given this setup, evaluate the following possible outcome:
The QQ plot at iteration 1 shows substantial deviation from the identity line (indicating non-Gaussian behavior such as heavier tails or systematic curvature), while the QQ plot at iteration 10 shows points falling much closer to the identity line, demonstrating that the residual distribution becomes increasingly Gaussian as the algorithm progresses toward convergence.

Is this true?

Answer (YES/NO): NO